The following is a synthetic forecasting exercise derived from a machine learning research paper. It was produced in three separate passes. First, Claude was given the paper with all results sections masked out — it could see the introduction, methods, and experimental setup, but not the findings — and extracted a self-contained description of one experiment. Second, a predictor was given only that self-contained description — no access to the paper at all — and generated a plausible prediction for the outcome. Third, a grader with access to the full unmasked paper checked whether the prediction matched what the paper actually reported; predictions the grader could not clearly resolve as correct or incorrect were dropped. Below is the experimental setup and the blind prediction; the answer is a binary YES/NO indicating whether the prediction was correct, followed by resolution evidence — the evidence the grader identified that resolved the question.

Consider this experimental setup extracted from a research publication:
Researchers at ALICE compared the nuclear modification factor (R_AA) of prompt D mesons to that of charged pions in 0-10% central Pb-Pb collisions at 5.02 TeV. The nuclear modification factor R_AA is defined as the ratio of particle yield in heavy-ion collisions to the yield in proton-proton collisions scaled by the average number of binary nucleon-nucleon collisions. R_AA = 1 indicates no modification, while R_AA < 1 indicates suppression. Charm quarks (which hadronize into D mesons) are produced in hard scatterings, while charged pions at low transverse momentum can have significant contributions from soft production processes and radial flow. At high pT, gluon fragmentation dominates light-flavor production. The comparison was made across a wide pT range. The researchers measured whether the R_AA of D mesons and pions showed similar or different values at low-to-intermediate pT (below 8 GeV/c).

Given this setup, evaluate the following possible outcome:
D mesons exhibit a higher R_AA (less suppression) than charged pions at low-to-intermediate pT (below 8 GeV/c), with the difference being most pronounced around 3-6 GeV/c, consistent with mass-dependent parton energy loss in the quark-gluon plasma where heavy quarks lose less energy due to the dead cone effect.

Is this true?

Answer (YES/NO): NO